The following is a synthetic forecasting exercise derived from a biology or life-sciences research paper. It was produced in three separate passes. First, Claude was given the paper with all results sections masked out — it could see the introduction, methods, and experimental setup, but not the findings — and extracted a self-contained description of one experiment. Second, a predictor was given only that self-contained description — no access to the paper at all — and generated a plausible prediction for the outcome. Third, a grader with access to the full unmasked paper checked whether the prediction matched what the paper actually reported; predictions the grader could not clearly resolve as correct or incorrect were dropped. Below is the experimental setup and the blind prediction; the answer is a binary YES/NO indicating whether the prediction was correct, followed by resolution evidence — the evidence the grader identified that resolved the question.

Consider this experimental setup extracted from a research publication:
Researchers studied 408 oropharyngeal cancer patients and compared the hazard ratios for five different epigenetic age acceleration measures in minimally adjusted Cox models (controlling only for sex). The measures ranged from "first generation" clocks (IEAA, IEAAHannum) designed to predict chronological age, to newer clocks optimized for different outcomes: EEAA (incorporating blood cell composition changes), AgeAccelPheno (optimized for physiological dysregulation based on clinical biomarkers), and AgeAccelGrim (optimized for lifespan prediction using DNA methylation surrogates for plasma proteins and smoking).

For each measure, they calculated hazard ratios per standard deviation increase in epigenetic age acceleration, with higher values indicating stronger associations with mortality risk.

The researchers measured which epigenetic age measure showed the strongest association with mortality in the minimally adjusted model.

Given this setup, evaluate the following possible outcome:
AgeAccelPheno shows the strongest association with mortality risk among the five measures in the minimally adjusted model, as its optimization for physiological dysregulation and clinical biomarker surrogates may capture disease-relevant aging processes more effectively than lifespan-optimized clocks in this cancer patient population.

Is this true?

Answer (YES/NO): NO